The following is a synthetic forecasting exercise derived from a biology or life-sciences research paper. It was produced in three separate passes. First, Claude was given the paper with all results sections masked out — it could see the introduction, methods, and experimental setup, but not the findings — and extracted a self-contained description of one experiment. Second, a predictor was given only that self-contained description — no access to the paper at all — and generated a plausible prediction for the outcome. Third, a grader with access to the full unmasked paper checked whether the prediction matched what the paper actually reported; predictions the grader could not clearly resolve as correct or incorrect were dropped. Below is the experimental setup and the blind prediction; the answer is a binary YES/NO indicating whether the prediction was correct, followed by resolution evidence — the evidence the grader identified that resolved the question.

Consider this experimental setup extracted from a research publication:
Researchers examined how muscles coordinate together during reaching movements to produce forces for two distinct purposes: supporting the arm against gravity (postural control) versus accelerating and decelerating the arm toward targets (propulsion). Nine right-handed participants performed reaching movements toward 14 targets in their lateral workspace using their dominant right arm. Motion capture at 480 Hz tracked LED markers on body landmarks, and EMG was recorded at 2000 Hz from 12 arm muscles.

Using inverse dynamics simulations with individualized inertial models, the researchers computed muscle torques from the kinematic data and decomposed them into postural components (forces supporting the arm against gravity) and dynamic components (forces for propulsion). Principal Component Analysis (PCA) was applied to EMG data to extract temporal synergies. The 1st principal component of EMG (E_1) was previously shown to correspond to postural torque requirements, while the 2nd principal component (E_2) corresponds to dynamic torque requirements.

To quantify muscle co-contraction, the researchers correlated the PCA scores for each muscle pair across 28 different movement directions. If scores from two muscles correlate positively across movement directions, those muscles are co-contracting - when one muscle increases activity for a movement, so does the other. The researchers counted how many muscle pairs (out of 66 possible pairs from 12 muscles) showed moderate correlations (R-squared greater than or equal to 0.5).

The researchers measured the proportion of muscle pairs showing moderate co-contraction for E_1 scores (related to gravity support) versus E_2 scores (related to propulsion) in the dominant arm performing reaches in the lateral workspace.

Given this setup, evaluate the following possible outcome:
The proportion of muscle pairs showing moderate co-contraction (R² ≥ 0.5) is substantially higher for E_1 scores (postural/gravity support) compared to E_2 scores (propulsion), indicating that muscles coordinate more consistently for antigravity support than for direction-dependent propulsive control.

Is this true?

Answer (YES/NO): YES